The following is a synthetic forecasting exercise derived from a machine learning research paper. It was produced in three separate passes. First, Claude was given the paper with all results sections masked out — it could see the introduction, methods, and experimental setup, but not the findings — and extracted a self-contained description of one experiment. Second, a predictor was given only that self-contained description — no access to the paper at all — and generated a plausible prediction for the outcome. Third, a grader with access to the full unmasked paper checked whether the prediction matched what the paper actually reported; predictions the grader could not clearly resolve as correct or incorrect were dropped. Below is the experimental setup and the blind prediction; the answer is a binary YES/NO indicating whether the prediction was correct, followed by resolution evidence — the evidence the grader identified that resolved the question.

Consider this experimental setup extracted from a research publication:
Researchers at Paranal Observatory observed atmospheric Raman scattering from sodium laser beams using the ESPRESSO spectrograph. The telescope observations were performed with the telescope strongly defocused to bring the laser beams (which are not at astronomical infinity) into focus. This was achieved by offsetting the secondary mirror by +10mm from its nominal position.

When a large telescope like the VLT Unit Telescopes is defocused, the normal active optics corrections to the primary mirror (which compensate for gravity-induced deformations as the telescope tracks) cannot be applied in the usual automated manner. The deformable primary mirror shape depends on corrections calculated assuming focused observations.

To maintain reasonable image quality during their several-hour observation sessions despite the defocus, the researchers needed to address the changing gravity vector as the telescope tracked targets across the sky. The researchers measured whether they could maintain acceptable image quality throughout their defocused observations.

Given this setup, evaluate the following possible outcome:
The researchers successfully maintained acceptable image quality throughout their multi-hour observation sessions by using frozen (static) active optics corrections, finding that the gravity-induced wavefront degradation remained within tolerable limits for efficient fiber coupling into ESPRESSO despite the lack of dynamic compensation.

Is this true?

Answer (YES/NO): NO